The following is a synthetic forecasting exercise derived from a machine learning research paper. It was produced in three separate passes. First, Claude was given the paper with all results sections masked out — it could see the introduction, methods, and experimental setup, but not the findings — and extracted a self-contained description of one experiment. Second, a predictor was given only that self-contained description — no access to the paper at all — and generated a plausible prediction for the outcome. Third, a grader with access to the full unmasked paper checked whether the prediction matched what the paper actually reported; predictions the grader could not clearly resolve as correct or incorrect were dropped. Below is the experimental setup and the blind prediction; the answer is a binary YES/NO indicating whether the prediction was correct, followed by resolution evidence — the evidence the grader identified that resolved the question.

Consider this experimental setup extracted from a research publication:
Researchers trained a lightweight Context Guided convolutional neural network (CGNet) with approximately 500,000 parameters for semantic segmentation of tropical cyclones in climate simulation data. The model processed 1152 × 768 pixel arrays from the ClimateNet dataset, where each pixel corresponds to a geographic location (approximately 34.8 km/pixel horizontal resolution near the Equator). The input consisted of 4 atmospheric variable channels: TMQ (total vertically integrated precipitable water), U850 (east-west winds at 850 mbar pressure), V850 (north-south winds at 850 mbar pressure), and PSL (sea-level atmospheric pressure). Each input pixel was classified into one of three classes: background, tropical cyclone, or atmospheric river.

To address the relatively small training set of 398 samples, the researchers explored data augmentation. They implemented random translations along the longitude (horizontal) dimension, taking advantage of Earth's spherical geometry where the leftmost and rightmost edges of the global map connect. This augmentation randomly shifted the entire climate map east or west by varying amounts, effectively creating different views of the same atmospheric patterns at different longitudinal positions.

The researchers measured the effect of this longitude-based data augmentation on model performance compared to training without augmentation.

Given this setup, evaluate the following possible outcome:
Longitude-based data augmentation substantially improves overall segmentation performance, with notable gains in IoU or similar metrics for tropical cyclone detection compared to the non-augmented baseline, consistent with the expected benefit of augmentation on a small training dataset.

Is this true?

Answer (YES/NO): NO